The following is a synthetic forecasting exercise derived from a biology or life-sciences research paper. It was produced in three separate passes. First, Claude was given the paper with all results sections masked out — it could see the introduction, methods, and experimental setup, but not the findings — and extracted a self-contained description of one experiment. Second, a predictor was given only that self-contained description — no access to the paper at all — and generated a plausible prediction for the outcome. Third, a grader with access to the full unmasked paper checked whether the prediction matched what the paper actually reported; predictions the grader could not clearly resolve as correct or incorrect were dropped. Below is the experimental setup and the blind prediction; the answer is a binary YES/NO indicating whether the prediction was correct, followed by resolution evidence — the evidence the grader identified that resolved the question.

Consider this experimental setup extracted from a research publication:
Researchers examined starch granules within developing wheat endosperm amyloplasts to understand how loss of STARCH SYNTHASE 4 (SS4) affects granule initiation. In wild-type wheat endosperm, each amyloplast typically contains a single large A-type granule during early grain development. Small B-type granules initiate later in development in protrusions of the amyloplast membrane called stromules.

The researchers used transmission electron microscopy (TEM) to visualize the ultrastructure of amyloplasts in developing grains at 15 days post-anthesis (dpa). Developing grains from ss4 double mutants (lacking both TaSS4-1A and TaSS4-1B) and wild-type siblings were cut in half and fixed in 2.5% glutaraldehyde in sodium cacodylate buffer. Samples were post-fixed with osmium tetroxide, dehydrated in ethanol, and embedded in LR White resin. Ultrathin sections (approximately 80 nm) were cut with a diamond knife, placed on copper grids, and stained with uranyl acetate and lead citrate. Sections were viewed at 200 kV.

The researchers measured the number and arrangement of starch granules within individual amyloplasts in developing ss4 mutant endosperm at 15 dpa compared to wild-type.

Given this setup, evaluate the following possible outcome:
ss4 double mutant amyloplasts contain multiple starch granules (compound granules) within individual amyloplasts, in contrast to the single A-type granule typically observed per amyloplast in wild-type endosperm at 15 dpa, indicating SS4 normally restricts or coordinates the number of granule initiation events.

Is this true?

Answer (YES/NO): YES